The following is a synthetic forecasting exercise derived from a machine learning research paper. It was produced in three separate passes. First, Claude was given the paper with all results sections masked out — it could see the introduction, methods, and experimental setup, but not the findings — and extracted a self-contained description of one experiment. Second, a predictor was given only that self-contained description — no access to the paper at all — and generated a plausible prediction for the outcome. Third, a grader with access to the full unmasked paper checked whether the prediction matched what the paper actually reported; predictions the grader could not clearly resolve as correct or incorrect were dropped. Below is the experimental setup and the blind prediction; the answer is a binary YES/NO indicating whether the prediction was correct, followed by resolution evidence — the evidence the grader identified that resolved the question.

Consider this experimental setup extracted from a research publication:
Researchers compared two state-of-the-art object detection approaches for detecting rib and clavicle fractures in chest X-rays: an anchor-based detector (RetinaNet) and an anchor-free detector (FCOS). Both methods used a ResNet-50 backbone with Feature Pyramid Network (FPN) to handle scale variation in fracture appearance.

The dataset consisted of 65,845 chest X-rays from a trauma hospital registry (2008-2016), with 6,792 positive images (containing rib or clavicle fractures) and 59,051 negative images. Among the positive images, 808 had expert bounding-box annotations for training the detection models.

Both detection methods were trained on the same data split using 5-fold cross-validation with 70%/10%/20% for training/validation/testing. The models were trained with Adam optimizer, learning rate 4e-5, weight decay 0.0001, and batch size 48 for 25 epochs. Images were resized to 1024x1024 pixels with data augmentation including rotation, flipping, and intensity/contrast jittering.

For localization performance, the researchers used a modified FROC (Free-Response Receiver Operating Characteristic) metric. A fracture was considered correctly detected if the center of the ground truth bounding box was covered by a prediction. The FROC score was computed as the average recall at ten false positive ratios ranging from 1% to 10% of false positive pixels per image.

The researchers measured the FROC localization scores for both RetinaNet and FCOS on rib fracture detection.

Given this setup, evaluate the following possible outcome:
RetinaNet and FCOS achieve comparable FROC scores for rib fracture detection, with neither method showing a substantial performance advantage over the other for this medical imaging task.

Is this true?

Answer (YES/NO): NO